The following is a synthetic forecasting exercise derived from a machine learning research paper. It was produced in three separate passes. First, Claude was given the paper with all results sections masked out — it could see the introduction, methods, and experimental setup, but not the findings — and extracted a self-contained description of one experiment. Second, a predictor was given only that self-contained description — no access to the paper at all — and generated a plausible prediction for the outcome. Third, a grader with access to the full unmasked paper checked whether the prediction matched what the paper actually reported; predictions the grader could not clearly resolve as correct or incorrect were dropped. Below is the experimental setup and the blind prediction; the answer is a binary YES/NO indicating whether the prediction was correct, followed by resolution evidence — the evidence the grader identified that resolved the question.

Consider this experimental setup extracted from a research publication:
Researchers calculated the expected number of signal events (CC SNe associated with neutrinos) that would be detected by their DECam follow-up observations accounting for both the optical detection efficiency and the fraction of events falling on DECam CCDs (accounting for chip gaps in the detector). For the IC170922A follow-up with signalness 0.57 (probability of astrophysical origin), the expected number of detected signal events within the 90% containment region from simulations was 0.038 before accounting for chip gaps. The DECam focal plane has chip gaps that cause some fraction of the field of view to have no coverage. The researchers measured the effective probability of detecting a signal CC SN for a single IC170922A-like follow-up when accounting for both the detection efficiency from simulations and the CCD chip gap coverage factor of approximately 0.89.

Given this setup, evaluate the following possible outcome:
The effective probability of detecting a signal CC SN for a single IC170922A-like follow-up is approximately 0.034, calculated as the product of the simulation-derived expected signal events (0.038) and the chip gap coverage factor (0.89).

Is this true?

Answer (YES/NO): YES